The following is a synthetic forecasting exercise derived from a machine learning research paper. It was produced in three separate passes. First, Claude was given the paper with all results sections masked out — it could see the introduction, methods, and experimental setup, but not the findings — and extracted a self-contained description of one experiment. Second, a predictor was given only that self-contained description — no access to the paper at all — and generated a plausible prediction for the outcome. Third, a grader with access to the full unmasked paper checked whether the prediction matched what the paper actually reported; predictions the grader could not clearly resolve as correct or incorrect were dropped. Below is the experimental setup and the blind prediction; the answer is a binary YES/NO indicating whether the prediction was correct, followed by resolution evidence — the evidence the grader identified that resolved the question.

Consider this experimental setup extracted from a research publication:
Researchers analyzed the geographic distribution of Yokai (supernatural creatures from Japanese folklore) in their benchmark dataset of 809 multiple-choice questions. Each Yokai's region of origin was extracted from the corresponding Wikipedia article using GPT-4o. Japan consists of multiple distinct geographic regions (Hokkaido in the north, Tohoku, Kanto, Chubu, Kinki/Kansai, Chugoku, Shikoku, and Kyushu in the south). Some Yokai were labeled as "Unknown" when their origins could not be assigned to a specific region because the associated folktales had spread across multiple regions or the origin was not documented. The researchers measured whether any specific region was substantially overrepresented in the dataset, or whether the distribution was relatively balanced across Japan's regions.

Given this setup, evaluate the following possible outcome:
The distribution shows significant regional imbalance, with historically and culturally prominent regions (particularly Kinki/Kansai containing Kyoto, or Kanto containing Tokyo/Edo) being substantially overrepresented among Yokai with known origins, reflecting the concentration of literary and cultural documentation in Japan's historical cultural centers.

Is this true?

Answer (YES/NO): NO